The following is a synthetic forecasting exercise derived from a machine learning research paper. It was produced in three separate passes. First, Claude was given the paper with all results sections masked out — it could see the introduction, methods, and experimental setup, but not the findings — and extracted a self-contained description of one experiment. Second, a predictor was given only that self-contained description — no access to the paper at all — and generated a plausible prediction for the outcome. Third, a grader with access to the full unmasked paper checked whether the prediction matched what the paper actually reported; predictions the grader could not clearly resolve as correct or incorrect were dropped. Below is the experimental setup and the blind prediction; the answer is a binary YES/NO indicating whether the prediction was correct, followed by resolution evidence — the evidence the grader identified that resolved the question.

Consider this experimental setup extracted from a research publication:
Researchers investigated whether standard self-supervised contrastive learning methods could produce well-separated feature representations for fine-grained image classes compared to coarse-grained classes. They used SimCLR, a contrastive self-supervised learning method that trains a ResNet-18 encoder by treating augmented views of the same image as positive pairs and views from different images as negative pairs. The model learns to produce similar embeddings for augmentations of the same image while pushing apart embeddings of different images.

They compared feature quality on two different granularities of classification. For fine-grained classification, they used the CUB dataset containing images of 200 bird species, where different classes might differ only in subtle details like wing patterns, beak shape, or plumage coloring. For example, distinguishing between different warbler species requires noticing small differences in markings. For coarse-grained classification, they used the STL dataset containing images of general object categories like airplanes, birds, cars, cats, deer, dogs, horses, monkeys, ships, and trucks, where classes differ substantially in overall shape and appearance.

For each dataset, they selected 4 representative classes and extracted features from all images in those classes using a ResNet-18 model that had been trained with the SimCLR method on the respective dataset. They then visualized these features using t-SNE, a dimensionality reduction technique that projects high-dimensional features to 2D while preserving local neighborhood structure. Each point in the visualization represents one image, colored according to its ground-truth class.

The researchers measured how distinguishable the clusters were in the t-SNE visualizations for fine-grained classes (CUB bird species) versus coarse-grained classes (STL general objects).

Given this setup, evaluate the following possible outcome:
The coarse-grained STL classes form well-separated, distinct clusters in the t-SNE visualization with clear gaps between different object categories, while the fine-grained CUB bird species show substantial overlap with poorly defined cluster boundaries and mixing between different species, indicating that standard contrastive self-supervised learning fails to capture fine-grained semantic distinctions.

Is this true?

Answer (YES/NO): YES